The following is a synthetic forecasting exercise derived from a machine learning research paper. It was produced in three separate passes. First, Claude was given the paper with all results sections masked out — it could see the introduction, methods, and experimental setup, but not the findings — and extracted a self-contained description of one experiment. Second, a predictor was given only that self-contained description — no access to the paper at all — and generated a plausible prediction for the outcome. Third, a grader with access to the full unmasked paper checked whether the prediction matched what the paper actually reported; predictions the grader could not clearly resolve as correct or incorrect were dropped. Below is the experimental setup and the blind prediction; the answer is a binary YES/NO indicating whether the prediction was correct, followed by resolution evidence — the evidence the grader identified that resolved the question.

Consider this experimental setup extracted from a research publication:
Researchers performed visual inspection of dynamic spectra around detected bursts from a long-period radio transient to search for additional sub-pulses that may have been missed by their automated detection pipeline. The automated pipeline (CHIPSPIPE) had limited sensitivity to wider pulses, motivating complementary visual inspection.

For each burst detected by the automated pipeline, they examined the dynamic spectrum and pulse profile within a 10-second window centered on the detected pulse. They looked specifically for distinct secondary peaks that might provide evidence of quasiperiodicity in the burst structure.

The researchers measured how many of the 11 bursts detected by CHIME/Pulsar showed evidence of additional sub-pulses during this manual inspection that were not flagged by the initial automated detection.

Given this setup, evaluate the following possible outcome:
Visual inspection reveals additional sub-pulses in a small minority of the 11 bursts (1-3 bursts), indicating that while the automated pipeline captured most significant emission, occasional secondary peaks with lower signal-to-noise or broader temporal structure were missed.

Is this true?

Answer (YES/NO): NO